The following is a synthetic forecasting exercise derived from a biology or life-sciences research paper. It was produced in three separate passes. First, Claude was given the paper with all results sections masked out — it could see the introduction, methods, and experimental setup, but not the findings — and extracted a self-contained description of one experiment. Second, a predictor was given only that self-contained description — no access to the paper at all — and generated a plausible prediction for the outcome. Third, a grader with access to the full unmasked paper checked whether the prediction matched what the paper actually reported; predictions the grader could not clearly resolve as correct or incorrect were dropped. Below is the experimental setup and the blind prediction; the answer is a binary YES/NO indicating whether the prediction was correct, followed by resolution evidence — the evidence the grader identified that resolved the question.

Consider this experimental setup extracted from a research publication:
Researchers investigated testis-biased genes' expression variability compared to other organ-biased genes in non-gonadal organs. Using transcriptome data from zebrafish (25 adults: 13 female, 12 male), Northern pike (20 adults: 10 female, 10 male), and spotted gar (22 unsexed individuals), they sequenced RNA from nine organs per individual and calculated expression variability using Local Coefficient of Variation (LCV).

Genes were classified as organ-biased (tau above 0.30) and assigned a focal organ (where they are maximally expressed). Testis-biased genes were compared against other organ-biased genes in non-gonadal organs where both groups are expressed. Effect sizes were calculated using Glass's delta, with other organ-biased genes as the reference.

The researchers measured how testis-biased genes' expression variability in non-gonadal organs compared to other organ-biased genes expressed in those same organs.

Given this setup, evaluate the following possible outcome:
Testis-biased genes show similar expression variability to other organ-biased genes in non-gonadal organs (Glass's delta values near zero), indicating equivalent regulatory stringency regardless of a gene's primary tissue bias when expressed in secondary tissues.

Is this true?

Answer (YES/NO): NO